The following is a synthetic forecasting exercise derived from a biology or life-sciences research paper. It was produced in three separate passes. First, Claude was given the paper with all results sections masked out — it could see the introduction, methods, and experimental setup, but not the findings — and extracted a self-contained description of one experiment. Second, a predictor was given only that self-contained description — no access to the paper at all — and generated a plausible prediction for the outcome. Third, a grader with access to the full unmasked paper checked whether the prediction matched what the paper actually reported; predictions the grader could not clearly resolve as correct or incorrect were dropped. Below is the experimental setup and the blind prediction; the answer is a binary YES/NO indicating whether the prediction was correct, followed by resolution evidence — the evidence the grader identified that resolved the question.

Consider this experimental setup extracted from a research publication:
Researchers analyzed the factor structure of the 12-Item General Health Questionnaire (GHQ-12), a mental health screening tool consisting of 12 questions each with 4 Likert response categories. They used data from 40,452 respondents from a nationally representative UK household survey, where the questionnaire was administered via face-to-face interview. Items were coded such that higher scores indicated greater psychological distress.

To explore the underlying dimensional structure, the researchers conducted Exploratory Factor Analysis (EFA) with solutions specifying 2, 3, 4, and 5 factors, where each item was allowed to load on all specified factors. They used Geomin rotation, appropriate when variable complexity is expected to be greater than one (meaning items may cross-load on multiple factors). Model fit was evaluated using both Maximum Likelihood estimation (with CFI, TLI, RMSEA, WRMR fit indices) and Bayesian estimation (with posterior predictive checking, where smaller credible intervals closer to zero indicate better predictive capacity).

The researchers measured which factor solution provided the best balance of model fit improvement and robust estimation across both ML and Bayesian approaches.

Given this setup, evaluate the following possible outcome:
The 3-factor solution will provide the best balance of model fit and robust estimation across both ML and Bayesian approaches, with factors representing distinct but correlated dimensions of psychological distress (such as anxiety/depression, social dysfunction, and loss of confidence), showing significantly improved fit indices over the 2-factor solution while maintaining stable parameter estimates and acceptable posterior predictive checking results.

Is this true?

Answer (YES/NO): NO